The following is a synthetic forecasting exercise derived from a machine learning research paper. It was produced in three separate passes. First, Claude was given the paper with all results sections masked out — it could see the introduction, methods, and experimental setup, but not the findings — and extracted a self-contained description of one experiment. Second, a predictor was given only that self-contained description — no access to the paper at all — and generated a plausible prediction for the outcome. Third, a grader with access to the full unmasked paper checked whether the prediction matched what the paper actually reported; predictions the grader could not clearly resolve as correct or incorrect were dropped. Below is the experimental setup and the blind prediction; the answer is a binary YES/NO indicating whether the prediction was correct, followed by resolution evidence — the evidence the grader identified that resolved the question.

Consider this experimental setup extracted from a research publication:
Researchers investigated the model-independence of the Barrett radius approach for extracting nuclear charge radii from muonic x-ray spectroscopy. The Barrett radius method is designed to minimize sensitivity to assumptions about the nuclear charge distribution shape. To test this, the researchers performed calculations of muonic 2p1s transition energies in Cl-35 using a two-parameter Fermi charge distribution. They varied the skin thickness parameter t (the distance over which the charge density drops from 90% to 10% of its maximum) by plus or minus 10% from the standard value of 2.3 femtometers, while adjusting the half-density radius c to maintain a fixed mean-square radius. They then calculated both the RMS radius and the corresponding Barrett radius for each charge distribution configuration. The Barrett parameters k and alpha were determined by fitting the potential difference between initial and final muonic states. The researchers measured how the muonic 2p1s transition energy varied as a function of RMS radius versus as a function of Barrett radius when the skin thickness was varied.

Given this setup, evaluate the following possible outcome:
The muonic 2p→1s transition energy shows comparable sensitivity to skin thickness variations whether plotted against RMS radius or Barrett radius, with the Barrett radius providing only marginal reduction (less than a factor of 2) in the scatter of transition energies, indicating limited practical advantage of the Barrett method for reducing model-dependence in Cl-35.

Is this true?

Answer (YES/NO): NO